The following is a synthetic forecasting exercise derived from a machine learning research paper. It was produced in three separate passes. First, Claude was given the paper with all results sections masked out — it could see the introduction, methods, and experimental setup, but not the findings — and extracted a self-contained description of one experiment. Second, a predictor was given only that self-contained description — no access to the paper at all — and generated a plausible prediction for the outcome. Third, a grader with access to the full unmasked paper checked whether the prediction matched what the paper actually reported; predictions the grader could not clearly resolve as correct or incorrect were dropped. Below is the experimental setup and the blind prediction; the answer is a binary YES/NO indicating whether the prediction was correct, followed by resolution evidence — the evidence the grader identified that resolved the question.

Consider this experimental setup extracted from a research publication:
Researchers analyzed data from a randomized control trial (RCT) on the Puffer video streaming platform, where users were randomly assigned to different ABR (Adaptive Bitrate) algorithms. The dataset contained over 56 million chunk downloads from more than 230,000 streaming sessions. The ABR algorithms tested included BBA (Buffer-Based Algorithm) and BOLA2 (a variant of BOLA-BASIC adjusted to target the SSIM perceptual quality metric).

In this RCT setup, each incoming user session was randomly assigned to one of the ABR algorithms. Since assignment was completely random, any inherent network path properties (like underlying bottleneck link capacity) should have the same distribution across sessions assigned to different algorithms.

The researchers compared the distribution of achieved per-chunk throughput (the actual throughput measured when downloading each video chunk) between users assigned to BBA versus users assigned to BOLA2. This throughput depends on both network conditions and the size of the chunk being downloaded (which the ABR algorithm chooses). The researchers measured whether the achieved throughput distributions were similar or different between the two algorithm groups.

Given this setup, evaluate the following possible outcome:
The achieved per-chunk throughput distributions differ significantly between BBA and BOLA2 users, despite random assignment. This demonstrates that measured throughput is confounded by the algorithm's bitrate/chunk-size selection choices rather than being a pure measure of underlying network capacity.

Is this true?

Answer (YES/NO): YES